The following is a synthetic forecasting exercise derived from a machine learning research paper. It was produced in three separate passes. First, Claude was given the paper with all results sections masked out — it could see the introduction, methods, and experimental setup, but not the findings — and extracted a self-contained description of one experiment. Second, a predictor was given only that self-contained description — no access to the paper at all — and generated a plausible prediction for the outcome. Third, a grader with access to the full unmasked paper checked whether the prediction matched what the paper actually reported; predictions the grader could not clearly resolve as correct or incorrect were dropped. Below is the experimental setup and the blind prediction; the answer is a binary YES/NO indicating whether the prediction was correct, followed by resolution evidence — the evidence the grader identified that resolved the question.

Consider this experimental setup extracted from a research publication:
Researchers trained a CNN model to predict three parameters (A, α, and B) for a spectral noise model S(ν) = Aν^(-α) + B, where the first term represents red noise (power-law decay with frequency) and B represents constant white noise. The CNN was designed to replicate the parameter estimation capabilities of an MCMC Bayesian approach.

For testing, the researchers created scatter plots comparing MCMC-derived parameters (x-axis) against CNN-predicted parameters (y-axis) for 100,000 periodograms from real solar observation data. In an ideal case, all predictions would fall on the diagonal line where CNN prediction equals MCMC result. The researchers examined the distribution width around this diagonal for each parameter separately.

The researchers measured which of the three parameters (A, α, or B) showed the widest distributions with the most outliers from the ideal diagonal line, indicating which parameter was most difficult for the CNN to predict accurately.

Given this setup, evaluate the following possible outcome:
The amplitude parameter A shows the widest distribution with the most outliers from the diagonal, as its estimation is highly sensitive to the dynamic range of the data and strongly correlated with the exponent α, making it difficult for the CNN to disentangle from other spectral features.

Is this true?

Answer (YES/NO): NO